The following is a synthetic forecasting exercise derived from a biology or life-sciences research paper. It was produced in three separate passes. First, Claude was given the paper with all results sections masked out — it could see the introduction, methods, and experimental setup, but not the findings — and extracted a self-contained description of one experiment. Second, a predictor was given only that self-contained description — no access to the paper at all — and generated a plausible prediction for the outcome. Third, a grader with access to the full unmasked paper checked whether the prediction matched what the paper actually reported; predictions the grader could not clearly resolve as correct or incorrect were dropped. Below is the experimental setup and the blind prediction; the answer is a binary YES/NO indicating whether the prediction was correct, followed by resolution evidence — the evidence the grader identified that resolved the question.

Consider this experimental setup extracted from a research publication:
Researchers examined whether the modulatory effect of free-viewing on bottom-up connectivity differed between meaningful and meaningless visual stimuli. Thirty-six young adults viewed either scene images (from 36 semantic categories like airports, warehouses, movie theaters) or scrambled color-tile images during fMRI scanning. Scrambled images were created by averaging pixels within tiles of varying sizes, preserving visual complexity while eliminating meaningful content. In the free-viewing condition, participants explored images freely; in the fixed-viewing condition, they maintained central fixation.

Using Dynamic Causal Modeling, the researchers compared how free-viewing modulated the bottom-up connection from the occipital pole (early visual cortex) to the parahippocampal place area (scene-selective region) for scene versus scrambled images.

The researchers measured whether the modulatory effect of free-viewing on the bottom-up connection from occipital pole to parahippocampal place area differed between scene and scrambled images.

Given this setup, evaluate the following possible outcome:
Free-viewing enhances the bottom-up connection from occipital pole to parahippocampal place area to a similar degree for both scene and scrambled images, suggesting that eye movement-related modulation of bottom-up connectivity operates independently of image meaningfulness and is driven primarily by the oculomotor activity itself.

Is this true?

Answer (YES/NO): YES